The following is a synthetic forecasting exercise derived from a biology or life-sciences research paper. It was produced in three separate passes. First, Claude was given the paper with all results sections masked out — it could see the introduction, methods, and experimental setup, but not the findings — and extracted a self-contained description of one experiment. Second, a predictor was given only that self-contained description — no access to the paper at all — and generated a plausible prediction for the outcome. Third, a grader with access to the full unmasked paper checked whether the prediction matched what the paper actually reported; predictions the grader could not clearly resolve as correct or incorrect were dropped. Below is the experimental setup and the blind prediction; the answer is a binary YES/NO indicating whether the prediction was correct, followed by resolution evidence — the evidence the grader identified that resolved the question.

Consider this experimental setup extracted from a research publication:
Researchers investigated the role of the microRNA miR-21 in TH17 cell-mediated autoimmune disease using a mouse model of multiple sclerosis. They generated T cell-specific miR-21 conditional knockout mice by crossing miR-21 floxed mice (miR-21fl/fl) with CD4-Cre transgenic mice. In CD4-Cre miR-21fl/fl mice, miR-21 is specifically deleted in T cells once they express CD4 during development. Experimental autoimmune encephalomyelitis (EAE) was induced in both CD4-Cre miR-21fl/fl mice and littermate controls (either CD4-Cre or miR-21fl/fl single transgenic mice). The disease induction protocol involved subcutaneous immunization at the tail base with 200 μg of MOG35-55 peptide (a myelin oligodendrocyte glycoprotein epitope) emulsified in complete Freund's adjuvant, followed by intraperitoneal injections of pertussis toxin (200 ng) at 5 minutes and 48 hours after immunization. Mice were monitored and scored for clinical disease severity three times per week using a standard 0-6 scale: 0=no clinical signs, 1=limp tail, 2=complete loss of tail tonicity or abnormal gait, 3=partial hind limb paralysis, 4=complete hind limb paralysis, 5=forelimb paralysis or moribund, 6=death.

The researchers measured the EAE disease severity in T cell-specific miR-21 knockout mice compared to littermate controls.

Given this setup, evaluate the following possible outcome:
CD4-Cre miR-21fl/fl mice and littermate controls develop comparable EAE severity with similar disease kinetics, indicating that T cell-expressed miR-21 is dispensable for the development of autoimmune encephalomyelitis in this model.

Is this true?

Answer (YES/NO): NO